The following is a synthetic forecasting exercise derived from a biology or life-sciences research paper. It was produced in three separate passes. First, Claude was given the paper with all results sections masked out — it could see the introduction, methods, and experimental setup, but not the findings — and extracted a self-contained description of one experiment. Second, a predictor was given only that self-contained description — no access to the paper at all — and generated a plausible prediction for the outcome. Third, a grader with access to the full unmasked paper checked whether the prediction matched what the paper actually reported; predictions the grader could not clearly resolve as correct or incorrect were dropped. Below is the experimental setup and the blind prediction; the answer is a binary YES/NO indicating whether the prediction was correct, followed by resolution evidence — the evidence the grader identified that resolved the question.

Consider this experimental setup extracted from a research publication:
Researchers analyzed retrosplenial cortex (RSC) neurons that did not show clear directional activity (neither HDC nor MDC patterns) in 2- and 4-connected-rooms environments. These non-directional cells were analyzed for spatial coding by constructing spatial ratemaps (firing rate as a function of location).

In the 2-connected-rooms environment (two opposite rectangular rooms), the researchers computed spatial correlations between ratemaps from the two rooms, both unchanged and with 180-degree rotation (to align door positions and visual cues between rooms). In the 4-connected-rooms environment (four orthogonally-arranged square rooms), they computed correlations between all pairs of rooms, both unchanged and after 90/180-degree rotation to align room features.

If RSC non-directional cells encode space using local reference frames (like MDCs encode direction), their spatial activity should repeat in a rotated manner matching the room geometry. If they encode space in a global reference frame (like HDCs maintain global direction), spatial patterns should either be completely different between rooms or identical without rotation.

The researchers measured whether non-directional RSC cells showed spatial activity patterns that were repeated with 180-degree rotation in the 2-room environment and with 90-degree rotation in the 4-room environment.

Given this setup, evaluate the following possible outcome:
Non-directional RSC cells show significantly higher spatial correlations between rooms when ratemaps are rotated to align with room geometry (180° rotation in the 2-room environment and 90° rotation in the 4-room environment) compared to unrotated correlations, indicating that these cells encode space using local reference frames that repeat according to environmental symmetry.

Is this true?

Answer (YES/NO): YES